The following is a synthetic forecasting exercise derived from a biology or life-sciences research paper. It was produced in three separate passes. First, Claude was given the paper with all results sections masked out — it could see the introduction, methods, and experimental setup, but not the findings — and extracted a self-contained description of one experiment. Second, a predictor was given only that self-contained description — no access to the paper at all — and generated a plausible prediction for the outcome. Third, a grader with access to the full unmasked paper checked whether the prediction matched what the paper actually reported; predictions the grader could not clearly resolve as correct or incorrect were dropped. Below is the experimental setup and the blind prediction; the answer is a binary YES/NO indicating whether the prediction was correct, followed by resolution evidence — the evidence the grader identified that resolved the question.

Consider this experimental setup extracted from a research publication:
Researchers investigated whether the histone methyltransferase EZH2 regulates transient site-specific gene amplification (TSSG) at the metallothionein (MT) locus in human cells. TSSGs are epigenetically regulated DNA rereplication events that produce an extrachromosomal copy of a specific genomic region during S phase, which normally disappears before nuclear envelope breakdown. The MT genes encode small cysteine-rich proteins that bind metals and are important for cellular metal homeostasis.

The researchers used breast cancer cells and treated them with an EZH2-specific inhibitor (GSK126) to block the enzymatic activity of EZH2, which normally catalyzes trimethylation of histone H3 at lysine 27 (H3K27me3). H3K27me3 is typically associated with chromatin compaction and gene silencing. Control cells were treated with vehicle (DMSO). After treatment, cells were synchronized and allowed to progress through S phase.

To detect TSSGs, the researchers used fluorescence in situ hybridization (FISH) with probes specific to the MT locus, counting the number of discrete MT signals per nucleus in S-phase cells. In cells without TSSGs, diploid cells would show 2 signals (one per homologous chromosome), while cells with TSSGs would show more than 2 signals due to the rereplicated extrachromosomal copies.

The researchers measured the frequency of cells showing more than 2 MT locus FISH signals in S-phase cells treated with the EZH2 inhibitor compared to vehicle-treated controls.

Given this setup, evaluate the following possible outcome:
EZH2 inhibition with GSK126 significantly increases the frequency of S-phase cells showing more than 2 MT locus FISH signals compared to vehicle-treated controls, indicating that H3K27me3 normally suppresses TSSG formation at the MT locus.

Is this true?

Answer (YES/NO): NO